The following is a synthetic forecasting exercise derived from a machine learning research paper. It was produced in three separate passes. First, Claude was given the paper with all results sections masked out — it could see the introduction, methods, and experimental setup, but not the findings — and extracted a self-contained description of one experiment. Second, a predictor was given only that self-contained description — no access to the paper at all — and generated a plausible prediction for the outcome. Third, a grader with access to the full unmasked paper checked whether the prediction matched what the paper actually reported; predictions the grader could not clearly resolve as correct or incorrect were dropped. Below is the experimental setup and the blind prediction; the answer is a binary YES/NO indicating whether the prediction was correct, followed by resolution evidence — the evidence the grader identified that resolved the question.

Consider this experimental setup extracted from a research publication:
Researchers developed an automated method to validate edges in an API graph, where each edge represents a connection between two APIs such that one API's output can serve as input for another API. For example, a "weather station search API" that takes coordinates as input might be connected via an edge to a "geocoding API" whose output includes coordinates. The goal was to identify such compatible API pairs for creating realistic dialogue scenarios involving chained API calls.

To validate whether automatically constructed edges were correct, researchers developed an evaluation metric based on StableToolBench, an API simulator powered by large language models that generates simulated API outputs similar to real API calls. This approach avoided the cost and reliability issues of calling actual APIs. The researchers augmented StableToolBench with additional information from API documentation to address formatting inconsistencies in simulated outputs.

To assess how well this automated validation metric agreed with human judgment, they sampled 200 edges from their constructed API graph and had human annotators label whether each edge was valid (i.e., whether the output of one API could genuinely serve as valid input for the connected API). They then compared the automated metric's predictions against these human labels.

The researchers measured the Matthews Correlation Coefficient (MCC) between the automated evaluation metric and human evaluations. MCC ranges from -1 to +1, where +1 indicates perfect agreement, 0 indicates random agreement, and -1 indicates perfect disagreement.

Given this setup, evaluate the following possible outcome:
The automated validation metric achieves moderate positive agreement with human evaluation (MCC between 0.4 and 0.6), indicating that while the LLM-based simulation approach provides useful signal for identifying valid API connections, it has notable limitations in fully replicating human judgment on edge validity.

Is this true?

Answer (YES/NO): NO